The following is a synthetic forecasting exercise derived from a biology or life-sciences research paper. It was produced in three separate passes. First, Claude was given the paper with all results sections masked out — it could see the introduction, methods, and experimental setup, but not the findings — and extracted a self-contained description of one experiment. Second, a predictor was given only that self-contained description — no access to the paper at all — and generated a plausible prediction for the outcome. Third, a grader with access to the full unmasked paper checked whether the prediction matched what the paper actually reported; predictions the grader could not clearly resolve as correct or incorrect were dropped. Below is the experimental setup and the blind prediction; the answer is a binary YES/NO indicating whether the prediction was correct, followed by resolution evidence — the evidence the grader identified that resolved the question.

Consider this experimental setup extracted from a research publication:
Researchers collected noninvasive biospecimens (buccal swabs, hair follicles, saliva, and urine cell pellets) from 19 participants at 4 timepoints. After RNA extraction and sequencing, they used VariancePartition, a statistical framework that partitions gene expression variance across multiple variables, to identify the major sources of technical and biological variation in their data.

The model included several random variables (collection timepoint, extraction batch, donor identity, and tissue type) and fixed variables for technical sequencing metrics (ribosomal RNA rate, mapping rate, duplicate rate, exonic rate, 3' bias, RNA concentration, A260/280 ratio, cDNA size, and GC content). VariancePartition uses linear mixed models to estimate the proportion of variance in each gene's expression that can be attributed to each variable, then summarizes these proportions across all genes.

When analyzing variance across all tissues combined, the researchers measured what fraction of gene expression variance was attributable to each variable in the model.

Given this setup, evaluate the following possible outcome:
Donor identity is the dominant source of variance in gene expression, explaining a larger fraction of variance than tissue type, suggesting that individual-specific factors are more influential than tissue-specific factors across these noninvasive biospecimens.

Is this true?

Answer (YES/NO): NO